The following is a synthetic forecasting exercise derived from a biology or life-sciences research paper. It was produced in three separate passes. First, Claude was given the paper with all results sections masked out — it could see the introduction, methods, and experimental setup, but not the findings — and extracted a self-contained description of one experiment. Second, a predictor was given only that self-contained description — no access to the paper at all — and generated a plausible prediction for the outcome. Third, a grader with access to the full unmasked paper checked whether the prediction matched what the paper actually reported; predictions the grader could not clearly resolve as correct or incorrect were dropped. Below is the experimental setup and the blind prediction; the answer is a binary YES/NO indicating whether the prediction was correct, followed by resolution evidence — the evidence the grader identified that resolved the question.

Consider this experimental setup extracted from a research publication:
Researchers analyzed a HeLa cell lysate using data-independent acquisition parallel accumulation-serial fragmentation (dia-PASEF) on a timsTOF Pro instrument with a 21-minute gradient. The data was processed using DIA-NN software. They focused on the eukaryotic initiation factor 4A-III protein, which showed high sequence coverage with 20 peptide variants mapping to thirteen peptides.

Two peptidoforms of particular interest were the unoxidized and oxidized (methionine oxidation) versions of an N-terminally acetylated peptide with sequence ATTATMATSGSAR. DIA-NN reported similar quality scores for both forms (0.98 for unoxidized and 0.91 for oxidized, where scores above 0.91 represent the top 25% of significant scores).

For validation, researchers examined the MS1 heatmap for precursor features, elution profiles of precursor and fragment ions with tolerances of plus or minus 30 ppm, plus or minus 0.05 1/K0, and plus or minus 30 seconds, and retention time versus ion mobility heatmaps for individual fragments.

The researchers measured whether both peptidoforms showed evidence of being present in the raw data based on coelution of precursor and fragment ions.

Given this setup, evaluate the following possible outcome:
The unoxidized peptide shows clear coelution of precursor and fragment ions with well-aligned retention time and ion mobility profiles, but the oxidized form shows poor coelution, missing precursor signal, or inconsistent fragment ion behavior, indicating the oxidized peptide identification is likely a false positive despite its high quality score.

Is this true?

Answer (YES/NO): YES